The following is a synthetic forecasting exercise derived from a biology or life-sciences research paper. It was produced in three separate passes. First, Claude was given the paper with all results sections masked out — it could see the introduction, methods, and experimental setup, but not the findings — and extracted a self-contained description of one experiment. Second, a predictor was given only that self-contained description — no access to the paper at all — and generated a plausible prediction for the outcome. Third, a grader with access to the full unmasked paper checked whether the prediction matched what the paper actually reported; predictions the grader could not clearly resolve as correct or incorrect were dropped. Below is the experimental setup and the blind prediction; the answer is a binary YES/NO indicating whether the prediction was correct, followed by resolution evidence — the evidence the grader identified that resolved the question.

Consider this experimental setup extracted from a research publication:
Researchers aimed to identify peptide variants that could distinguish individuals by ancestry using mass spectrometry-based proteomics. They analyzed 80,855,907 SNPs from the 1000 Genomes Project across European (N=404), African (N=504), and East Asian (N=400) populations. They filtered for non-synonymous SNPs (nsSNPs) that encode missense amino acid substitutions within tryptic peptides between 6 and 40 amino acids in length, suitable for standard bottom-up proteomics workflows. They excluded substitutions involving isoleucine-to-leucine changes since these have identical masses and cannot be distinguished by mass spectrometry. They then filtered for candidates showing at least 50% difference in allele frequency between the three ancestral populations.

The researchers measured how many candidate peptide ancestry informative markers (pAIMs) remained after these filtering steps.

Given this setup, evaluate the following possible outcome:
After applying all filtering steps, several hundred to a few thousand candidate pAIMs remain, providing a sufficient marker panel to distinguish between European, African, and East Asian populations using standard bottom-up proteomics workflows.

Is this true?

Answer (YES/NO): YES